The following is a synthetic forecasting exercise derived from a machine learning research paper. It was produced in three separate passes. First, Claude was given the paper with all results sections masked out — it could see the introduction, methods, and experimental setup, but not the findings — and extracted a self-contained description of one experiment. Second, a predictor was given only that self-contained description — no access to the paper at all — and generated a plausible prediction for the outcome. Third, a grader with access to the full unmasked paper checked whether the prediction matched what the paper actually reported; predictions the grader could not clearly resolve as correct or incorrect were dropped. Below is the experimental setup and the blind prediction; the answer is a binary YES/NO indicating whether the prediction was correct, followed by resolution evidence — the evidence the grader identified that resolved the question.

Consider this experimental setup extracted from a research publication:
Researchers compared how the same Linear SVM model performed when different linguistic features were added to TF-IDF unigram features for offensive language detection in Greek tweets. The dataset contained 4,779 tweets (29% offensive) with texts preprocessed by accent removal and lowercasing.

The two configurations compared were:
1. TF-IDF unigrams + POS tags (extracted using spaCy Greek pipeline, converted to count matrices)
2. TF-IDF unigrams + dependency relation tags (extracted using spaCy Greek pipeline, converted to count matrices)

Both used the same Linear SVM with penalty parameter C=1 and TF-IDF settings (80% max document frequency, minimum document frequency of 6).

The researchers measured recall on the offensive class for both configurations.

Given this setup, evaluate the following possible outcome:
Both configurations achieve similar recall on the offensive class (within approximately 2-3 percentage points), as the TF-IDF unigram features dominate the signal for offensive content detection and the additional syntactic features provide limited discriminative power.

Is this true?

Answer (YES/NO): YES